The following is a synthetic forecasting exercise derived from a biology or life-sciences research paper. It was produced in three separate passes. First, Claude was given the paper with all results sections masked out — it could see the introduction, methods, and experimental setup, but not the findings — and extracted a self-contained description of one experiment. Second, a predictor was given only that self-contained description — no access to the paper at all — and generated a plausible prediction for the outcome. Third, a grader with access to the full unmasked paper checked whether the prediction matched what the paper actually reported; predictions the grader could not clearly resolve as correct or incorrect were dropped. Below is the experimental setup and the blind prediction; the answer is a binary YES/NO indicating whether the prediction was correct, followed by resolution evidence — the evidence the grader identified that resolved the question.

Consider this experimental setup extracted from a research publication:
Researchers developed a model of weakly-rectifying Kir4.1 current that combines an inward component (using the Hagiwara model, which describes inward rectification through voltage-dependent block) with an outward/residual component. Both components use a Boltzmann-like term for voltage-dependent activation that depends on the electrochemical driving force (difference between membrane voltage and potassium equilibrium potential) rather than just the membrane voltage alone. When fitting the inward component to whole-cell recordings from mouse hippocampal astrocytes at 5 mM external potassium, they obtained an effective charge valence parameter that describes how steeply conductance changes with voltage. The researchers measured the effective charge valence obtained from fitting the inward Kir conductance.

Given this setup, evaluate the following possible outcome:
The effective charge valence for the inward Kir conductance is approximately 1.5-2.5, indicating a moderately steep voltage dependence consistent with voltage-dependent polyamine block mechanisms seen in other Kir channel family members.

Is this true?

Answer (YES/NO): YES